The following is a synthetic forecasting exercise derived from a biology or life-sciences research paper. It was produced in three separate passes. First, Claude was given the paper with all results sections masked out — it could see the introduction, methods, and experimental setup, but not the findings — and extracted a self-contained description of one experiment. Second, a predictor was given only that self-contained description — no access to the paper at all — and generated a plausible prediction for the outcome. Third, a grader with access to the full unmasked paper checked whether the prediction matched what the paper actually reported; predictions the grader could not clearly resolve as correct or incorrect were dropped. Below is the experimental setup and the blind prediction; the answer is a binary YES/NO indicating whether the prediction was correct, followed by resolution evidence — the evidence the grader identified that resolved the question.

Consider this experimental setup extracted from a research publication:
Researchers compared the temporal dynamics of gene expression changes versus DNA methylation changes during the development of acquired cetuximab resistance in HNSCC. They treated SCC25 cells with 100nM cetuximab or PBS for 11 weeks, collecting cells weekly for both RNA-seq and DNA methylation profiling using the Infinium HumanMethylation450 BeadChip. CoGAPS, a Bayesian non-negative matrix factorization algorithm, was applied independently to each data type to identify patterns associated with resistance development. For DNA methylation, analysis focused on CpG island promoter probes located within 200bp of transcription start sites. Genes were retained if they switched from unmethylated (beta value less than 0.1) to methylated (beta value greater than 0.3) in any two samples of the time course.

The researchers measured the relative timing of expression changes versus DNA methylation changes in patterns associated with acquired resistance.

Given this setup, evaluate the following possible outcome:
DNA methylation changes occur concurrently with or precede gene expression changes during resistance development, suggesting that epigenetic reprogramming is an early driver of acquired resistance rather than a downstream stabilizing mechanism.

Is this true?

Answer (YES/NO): NO